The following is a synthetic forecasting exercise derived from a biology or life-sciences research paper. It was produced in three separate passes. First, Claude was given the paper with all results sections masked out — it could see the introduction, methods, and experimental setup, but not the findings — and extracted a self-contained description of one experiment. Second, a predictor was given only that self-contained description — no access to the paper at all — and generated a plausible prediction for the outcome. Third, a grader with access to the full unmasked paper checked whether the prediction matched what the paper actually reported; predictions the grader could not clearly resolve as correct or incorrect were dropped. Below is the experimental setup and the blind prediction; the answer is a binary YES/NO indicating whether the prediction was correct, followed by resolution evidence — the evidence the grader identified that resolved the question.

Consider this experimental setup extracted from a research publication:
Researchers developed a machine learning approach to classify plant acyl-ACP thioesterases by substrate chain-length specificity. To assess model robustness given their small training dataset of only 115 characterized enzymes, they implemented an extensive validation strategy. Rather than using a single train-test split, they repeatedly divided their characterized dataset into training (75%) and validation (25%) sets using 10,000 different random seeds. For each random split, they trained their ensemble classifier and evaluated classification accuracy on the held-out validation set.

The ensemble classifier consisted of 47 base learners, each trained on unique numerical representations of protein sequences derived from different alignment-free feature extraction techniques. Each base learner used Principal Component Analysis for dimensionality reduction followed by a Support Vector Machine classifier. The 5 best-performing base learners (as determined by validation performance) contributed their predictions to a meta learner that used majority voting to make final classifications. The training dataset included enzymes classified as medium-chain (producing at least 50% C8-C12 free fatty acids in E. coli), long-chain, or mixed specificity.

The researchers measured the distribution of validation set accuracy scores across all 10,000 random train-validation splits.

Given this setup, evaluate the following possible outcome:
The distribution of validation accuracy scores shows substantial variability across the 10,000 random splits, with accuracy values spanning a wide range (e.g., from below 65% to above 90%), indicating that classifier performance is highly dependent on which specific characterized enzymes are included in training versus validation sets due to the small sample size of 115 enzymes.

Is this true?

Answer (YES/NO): NO